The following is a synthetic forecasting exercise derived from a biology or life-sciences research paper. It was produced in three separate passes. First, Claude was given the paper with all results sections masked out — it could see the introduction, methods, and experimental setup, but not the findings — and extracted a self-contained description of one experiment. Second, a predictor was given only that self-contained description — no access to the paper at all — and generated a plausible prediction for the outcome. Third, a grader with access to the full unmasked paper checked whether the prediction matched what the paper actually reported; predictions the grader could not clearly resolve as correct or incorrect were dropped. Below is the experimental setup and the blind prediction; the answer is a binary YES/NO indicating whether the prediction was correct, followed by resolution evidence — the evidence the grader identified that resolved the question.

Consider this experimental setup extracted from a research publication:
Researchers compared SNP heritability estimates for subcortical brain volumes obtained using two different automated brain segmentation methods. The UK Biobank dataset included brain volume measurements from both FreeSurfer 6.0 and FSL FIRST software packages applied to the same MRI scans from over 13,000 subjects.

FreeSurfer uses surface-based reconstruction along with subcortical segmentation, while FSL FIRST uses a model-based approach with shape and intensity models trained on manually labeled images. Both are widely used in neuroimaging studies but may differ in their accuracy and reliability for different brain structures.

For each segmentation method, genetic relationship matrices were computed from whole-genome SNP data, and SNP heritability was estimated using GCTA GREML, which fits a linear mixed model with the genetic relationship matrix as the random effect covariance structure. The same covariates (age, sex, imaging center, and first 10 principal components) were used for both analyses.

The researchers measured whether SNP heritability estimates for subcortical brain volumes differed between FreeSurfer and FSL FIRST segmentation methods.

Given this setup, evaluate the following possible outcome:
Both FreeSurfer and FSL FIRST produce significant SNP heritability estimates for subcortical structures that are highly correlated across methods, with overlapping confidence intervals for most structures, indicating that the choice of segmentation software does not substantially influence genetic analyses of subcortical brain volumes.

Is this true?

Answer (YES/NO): NO